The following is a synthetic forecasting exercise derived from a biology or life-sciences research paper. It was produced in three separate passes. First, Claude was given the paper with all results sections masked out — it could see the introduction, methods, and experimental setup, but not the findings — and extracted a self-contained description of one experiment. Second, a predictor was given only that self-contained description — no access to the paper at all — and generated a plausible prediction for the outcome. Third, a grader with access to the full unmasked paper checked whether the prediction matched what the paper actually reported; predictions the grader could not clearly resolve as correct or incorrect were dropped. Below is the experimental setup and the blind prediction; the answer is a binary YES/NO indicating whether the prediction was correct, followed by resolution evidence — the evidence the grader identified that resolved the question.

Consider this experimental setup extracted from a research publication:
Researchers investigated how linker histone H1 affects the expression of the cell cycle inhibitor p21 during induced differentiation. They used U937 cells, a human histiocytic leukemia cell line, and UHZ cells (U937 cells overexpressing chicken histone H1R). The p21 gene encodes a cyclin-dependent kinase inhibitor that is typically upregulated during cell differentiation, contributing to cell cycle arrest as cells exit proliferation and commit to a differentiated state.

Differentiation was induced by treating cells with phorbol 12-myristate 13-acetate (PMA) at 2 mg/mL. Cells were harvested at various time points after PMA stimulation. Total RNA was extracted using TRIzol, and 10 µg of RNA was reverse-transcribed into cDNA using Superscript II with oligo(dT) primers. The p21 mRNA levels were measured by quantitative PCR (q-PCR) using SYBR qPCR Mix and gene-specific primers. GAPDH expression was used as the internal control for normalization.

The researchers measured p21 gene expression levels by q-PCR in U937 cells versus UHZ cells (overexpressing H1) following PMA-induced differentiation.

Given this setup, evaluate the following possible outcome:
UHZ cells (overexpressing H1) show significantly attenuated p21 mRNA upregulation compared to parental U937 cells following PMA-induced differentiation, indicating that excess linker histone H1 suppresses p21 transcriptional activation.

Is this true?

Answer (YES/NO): NO